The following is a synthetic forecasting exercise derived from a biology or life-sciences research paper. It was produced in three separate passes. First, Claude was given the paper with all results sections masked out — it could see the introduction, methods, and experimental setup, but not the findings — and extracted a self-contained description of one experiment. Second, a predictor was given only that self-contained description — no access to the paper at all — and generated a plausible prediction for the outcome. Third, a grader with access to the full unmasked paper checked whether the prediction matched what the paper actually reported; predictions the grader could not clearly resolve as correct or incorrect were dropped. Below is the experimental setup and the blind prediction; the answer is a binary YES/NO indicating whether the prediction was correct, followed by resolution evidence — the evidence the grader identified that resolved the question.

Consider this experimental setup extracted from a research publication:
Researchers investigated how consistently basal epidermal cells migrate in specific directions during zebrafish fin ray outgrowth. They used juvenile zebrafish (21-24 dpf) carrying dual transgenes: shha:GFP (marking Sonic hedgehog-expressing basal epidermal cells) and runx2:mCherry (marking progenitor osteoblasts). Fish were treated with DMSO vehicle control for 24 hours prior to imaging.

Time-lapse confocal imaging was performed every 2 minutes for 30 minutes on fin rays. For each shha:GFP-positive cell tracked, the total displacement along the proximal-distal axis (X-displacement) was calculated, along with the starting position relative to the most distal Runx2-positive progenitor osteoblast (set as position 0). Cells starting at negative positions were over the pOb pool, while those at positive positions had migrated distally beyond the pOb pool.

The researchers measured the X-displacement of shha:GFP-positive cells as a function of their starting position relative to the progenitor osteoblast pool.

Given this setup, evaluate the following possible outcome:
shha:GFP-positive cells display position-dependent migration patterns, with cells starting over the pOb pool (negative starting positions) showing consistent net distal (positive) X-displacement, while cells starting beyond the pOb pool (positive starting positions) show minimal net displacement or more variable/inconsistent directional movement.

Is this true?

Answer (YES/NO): NO